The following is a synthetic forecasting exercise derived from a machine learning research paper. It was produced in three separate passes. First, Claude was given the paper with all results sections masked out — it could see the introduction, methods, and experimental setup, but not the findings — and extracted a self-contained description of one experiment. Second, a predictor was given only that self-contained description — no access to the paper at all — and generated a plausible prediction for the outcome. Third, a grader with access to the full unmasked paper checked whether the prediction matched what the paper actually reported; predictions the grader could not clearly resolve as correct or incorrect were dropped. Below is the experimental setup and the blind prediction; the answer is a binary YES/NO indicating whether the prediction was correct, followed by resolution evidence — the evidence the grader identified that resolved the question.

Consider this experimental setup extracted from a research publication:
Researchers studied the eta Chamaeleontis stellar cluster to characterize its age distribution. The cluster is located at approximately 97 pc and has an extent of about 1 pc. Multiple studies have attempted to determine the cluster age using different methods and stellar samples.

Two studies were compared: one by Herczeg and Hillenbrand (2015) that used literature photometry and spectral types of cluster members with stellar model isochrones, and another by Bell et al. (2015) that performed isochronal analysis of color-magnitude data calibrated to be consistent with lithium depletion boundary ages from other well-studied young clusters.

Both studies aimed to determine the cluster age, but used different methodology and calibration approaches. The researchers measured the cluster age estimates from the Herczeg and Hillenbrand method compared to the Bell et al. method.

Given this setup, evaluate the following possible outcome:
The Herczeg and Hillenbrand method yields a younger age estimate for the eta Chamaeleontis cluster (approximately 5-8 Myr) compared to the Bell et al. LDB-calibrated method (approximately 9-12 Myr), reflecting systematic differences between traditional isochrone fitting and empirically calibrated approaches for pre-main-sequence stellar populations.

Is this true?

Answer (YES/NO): YES